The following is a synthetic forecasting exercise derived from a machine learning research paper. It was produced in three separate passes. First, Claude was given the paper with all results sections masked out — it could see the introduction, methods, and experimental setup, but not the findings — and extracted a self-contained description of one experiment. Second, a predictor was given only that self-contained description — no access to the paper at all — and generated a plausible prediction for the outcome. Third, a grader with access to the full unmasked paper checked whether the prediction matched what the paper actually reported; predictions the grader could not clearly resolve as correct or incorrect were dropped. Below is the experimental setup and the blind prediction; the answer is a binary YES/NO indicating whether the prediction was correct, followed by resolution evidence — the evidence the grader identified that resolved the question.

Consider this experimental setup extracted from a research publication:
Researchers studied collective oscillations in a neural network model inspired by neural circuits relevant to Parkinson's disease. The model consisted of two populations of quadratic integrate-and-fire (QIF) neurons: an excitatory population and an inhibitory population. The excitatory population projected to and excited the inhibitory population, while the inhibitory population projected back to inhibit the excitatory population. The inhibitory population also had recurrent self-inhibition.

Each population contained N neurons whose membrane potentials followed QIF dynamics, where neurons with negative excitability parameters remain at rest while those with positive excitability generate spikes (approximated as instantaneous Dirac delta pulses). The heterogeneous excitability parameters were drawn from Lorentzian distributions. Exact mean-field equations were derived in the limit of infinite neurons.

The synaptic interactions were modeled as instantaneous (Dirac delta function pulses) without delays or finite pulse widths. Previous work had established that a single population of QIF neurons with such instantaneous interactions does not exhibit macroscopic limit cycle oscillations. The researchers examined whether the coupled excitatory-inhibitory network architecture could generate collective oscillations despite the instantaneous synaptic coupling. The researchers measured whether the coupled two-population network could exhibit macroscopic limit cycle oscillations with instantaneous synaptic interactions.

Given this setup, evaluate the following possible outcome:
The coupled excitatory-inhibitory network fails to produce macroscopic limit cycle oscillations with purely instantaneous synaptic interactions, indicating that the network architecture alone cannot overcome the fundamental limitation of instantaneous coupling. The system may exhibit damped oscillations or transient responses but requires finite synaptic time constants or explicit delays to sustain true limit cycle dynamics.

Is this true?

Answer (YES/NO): NO